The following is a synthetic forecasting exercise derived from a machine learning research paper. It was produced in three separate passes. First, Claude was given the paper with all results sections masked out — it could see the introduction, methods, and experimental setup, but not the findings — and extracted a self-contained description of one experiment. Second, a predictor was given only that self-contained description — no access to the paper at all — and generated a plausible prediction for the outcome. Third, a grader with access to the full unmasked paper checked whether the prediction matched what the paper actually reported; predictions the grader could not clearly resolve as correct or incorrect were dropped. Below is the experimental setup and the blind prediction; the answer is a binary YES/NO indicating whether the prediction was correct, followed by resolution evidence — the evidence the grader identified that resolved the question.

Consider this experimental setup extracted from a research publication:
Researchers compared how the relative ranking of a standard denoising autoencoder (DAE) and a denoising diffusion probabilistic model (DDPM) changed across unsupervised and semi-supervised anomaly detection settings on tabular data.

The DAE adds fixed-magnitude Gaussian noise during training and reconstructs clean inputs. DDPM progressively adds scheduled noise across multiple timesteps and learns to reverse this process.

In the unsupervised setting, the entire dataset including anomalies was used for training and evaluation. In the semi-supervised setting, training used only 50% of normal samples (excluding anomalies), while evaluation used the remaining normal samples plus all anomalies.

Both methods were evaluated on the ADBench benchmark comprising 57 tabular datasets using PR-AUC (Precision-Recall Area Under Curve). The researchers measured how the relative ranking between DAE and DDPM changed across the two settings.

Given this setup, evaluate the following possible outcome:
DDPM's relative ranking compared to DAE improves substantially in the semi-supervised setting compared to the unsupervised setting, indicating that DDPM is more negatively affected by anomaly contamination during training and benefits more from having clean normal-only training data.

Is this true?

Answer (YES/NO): NO